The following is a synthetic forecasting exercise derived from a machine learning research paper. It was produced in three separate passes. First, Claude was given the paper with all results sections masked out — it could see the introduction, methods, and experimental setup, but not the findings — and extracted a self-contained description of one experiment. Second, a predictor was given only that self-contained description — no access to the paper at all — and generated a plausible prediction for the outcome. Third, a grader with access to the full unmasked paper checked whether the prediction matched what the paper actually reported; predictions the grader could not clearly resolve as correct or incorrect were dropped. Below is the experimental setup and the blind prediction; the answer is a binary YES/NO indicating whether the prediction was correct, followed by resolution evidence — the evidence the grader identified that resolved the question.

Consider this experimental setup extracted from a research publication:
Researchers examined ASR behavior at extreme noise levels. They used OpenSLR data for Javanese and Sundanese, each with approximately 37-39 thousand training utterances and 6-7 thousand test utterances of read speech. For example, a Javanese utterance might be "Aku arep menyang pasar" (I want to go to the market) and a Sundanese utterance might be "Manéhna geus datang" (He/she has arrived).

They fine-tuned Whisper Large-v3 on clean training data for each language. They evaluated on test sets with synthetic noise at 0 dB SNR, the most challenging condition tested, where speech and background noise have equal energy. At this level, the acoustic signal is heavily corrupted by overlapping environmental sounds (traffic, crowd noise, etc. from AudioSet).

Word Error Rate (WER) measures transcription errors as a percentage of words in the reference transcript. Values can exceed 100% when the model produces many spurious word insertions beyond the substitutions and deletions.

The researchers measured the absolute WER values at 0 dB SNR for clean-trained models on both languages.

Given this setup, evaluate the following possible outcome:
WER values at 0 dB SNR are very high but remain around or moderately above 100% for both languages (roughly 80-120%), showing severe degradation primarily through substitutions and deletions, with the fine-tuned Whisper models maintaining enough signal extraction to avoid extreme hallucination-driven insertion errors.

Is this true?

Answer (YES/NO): NO